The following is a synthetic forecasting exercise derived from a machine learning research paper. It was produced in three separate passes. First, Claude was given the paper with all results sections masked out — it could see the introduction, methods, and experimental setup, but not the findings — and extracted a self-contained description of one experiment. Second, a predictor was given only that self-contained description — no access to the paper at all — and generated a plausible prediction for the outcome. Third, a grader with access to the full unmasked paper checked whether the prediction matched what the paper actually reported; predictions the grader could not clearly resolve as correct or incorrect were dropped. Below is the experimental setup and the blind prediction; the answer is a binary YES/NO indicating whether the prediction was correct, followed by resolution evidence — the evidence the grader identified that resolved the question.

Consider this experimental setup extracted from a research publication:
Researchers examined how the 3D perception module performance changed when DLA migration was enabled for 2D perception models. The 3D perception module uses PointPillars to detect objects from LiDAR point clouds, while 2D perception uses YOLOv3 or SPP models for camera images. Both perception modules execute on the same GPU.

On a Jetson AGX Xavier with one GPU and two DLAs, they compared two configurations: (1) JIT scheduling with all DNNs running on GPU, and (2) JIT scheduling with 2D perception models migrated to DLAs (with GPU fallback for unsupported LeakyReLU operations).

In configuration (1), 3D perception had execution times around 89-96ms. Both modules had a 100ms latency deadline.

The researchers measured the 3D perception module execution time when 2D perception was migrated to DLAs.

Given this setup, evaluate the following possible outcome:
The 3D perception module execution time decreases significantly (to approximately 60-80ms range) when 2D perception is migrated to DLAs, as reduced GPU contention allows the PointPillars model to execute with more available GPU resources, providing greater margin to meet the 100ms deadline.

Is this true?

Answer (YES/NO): NO